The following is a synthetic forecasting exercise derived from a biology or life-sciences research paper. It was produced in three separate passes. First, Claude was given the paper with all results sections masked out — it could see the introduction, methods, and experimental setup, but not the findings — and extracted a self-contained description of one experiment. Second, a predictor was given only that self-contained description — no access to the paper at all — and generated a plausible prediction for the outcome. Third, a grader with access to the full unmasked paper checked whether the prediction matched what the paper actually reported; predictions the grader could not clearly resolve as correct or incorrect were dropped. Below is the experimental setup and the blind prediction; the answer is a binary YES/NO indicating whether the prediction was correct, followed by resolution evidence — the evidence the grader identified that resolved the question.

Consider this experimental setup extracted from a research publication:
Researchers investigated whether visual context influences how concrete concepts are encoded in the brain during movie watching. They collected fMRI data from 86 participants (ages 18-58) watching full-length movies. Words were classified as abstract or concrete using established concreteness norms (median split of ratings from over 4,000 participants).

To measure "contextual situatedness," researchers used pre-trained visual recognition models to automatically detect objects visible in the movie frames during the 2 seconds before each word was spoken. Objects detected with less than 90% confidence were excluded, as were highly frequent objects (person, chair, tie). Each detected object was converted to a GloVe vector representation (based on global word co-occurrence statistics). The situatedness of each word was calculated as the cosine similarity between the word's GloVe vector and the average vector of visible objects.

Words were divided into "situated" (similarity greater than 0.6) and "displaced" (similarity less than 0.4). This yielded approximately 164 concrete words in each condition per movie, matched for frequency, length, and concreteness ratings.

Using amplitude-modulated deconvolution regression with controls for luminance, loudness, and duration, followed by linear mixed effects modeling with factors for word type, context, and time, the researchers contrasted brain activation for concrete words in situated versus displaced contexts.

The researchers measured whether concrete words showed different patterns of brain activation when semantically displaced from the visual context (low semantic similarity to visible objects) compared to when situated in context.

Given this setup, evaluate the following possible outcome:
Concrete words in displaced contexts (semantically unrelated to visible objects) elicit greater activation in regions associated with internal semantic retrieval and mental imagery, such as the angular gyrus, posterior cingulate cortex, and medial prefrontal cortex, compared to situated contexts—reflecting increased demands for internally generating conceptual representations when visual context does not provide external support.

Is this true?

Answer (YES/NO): NO